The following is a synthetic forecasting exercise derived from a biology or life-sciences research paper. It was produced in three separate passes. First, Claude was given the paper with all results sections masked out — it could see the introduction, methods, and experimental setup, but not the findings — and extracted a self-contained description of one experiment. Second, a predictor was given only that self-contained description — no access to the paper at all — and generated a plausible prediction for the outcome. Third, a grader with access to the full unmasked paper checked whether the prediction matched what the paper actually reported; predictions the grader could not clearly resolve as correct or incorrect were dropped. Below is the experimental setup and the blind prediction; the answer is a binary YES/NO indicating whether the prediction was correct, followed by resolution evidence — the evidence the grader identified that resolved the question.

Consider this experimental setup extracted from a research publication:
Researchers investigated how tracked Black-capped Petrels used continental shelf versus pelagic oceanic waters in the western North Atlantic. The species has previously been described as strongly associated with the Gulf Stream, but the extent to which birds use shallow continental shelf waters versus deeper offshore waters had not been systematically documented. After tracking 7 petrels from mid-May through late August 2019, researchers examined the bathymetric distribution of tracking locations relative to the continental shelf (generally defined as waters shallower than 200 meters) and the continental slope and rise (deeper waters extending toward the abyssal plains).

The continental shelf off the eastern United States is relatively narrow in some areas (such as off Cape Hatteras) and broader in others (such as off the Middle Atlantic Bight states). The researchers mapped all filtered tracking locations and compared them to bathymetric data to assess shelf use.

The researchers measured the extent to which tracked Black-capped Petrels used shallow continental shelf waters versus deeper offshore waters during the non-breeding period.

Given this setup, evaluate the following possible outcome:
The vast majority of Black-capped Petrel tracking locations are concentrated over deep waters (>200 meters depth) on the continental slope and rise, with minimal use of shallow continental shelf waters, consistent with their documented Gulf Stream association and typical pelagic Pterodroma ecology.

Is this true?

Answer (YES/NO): YES